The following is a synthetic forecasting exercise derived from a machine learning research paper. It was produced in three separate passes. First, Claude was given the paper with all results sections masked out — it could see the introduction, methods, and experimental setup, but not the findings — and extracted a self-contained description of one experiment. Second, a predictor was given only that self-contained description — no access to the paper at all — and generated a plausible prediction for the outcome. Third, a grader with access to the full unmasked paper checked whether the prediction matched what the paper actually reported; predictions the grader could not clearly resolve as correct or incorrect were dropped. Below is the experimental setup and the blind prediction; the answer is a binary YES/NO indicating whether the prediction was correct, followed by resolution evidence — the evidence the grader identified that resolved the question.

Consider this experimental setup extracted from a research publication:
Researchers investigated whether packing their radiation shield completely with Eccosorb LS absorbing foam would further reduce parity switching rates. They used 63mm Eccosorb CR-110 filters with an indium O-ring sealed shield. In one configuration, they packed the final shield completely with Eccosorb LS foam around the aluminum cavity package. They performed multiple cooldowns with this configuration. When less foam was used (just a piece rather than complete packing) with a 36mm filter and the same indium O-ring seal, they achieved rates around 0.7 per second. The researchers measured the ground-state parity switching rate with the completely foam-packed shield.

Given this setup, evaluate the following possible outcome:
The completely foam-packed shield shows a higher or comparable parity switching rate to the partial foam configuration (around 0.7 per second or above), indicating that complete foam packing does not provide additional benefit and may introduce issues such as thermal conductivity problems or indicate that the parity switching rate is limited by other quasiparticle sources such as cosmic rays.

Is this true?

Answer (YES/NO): YES